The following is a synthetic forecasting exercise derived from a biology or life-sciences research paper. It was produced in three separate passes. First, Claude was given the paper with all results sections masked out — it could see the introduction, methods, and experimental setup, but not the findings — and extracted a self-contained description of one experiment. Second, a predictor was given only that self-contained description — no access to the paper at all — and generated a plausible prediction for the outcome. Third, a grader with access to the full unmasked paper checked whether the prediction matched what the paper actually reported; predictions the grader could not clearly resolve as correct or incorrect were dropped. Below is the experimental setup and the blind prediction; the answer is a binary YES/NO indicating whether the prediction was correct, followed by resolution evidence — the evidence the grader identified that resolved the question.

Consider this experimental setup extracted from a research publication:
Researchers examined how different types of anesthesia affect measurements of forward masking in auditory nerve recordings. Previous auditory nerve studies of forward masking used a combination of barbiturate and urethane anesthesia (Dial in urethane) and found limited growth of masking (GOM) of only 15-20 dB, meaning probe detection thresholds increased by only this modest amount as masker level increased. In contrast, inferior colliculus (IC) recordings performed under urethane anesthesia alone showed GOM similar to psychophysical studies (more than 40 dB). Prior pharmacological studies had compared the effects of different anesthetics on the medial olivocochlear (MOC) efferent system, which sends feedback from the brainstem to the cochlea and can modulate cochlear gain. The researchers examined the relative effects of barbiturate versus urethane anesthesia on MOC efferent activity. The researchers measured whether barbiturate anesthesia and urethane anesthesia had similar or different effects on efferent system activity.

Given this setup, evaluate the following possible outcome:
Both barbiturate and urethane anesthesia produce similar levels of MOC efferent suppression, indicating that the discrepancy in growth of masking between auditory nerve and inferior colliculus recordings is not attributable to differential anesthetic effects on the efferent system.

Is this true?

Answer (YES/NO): NO